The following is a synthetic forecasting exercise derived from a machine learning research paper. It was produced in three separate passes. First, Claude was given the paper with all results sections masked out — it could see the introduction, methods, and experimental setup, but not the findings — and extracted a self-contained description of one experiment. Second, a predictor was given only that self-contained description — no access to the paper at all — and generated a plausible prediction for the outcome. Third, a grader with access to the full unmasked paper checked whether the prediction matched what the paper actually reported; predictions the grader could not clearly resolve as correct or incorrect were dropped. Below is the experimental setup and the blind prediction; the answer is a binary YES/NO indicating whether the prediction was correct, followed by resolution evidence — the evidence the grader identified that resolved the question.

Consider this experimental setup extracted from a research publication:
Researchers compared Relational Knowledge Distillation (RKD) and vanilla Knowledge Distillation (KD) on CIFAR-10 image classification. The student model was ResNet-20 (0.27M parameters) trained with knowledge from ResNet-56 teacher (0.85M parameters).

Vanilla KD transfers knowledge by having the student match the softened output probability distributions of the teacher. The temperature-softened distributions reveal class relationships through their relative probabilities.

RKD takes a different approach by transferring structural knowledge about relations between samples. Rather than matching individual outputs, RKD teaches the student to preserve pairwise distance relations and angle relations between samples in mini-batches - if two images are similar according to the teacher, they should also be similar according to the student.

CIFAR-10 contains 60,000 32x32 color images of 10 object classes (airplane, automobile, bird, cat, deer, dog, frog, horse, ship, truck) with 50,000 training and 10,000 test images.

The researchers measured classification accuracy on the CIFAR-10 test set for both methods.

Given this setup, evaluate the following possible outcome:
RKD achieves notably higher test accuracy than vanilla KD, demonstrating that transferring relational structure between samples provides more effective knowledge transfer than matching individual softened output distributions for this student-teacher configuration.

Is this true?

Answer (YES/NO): NO